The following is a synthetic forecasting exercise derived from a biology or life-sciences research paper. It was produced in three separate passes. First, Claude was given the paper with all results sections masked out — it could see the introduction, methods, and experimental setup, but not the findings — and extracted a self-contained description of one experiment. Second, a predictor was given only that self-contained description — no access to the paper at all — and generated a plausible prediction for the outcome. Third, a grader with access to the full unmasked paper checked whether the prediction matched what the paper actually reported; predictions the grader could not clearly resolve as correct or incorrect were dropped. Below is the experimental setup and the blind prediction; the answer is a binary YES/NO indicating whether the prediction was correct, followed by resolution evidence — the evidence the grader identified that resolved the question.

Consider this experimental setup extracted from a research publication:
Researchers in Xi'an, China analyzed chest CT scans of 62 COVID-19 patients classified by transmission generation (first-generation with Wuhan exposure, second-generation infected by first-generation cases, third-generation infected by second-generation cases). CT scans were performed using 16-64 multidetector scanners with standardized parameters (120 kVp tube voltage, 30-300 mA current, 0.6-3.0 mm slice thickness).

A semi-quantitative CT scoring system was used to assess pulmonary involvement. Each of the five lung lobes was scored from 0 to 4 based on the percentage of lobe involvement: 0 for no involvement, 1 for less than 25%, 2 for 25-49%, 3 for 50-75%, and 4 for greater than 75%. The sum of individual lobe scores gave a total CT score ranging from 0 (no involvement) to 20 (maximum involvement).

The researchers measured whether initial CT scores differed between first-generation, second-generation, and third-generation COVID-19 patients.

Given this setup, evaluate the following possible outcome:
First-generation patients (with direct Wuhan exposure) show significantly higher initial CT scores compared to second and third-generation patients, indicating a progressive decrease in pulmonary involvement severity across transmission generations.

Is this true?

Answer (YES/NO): NO